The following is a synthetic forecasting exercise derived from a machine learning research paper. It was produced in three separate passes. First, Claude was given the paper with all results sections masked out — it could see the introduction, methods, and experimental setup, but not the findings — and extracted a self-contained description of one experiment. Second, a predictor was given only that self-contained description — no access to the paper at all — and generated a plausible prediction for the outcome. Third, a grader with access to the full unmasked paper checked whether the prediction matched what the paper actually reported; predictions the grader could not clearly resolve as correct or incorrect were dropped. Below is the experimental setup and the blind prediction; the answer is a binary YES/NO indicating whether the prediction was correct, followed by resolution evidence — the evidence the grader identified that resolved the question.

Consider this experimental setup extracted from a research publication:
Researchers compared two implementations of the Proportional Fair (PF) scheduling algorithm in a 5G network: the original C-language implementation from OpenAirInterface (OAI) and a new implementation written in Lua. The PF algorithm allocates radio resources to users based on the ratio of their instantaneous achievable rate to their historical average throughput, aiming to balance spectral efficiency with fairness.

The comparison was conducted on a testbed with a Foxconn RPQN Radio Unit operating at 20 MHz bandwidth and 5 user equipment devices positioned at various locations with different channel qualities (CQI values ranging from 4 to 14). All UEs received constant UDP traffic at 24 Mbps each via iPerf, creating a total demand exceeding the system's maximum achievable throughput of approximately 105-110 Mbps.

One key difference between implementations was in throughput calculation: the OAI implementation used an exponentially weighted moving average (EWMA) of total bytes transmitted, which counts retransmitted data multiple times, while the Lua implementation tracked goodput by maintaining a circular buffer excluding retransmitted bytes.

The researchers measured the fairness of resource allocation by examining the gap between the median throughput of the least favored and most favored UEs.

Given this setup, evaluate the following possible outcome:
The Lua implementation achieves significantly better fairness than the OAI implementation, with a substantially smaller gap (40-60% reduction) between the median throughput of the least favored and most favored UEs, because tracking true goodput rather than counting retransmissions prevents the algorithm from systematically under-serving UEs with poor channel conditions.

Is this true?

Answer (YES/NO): YES